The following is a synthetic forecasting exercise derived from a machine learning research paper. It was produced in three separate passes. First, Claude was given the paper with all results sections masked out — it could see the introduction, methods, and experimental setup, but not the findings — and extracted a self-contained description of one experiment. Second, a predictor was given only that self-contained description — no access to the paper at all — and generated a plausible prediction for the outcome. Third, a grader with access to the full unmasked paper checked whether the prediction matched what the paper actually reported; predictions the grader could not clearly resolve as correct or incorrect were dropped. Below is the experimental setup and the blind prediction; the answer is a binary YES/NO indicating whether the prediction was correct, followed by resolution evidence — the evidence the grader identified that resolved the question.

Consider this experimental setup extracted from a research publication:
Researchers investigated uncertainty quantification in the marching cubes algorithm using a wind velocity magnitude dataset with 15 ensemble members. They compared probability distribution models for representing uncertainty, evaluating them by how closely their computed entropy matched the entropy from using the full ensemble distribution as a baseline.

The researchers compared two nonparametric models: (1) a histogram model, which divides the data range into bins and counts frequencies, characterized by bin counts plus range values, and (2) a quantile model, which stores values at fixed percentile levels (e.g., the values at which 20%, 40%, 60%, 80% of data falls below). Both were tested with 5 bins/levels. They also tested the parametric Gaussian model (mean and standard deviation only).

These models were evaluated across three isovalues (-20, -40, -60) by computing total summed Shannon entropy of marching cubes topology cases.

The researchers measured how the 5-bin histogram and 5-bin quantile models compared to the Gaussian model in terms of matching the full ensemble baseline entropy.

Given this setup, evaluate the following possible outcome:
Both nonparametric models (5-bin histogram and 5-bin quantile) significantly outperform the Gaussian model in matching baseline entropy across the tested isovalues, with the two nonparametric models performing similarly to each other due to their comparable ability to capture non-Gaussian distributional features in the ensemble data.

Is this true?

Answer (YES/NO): NO